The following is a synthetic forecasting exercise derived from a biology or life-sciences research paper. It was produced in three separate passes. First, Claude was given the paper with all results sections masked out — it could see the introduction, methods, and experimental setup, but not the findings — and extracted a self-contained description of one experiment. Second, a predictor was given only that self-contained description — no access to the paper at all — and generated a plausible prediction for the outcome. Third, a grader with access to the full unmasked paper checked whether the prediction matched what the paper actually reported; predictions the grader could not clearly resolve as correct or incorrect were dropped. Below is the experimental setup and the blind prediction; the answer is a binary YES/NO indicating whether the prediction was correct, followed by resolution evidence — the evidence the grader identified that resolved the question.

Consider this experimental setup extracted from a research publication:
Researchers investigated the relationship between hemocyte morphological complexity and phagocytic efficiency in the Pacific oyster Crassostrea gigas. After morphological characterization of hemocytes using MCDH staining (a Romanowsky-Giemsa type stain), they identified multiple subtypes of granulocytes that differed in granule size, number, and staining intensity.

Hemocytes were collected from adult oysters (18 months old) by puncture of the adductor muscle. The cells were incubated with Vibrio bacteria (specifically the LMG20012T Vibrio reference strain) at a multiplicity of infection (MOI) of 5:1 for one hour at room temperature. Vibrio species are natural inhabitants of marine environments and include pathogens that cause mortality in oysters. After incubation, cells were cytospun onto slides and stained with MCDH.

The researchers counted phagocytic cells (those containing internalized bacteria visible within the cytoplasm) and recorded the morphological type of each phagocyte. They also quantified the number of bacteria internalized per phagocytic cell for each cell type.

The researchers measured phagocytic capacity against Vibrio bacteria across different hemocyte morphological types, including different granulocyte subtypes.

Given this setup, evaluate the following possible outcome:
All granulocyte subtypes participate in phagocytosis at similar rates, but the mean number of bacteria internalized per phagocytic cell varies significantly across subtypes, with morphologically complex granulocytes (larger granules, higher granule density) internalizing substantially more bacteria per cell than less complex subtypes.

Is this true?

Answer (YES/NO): NO